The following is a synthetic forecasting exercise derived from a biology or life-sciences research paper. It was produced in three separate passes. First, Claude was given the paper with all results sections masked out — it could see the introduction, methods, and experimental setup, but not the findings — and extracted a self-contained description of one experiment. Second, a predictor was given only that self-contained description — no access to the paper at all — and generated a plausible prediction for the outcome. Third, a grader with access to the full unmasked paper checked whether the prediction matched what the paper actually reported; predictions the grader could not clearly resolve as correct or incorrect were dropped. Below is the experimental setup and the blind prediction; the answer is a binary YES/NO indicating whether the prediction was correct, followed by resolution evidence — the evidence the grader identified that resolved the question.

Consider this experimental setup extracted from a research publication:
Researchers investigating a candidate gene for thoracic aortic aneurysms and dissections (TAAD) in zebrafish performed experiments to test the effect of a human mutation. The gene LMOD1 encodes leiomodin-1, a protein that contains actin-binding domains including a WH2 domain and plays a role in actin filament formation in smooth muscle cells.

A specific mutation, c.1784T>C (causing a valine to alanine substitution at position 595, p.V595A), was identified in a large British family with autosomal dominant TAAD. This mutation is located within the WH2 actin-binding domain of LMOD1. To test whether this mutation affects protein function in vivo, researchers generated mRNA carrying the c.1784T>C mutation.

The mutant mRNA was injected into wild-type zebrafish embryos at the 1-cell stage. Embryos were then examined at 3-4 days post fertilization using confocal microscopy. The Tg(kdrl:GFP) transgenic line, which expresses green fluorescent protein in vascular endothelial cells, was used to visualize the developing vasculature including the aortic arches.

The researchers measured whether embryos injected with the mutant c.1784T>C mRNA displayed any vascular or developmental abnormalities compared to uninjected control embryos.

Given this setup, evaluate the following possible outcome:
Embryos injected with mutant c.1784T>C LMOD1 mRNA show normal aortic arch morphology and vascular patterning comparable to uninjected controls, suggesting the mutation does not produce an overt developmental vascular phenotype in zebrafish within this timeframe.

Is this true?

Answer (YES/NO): NO